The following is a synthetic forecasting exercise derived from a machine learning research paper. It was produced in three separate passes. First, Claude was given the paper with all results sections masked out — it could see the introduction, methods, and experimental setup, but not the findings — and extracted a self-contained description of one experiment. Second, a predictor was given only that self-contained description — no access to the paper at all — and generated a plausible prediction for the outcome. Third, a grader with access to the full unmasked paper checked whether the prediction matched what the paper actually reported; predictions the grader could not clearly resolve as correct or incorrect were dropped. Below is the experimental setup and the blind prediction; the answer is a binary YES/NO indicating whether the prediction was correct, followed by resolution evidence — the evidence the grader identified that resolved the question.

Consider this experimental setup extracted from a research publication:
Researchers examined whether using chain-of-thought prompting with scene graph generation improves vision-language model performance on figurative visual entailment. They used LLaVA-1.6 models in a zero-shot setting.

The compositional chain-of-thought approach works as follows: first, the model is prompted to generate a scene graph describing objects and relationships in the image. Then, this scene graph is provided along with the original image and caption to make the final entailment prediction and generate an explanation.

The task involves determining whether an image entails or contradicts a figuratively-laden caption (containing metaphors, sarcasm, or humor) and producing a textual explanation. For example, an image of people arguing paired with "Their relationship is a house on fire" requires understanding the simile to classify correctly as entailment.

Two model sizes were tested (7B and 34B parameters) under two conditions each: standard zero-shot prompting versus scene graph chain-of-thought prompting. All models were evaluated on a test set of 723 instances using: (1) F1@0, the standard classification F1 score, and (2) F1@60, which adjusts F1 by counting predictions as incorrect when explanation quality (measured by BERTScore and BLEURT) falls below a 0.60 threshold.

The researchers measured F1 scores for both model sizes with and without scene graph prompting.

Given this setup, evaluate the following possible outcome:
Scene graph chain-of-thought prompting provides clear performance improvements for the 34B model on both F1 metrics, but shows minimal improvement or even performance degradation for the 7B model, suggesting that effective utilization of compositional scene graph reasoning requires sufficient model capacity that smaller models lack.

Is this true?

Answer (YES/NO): NO